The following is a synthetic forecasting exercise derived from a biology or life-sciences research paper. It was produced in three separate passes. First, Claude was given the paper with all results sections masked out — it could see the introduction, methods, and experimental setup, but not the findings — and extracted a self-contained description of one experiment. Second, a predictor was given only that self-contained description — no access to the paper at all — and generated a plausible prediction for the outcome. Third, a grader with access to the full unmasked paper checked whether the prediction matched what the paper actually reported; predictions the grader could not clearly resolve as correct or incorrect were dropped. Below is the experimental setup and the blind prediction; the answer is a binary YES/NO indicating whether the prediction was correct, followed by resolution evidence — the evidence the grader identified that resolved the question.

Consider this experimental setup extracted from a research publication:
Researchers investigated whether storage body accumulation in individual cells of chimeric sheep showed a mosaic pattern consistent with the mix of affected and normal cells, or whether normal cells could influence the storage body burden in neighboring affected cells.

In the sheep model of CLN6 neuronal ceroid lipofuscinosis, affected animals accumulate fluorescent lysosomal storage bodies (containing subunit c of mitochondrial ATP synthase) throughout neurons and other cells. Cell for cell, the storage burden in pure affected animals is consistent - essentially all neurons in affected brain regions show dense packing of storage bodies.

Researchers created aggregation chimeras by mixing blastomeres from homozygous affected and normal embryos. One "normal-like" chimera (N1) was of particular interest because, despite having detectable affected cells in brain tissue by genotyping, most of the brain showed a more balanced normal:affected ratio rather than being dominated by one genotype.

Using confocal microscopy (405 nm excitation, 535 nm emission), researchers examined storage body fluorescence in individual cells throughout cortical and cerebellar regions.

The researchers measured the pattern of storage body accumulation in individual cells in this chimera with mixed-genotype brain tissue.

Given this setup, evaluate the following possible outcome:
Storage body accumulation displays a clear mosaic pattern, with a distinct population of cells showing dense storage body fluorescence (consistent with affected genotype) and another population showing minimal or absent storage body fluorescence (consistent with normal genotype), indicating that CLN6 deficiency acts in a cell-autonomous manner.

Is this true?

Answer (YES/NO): NO